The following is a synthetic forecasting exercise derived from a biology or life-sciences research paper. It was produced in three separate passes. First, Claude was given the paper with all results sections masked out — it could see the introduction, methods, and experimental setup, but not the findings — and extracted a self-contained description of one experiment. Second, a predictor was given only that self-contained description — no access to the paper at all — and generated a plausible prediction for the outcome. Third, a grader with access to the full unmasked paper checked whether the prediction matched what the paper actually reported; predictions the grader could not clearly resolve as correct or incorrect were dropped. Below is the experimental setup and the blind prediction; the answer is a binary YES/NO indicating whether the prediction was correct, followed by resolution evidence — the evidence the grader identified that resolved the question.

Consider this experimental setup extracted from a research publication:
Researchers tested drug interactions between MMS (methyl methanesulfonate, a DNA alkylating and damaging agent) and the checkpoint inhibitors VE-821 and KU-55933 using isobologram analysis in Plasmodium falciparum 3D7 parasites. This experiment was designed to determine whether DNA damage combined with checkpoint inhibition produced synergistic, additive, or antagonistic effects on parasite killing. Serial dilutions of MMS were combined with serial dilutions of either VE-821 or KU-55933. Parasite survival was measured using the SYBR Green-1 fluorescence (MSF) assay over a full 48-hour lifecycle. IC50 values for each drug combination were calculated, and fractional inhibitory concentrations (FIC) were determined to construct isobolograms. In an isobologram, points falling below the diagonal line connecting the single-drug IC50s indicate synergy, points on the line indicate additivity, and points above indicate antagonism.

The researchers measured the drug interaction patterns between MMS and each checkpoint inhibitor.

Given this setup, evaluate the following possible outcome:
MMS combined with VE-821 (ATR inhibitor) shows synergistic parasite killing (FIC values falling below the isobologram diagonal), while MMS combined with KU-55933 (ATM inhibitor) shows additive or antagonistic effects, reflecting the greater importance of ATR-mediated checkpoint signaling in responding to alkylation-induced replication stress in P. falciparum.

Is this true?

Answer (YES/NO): NO